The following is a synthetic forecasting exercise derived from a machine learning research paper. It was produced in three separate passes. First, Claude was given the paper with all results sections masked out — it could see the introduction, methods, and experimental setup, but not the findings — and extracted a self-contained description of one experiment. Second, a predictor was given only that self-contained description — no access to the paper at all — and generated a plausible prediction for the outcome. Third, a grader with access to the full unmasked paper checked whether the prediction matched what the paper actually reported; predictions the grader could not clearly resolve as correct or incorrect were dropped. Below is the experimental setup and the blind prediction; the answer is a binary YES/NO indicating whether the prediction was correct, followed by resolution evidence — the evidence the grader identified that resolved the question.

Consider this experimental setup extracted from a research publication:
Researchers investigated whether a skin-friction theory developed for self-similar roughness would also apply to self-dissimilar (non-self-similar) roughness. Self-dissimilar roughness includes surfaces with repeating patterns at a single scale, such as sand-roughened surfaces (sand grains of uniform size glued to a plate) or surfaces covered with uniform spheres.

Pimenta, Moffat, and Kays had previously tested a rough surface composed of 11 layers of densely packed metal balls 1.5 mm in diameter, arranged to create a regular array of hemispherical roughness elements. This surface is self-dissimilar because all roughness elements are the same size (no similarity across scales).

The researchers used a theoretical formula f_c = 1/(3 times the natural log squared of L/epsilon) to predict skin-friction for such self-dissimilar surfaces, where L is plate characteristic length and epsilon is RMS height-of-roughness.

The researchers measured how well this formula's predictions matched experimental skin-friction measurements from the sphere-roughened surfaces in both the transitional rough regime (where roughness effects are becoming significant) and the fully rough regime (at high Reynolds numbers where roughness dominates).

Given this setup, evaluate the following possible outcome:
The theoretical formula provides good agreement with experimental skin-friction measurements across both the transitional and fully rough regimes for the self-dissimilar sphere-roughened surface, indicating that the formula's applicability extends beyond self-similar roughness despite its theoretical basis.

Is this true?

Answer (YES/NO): YES